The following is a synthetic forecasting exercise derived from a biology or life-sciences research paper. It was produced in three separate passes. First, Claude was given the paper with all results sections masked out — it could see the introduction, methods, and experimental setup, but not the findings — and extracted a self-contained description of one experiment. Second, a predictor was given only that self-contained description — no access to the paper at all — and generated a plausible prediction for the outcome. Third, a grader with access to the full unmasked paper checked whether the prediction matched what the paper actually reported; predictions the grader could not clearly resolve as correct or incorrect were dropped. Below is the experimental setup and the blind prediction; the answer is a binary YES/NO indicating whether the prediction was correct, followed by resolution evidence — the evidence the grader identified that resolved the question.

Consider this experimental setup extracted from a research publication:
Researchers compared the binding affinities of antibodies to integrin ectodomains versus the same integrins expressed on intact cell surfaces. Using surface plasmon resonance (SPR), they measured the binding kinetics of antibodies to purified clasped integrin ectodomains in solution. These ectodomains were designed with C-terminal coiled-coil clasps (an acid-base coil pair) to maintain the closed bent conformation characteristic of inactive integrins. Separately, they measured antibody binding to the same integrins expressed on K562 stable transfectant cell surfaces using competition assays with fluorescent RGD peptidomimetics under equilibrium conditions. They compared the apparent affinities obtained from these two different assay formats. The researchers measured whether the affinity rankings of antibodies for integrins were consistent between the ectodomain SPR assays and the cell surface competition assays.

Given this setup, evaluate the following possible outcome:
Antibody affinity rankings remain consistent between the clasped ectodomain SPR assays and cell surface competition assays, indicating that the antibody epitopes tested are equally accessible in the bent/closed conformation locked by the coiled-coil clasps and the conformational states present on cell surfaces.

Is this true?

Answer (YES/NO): NO